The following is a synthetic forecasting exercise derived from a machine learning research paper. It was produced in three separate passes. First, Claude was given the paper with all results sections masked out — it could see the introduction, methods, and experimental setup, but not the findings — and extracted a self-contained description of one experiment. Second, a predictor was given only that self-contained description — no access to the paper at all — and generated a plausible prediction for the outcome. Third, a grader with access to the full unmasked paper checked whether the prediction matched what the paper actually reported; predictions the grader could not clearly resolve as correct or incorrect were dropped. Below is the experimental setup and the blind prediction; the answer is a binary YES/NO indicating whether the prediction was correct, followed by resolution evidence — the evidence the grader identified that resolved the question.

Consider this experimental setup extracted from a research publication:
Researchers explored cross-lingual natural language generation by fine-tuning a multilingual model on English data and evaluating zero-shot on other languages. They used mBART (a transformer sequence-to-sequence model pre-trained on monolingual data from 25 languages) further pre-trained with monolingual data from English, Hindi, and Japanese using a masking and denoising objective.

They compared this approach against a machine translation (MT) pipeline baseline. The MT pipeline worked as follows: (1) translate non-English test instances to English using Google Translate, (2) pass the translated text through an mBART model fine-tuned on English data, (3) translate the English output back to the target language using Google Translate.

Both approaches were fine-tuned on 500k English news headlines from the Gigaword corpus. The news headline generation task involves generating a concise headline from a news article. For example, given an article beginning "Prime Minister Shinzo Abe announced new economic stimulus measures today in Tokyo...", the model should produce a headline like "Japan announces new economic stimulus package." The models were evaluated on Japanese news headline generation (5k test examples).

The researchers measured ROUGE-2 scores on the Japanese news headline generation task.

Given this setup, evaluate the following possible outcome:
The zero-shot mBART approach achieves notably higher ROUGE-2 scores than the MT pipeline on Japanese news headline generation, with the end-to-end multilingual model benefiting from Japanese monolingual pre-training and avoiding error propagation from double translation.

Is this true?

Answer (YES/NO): YES